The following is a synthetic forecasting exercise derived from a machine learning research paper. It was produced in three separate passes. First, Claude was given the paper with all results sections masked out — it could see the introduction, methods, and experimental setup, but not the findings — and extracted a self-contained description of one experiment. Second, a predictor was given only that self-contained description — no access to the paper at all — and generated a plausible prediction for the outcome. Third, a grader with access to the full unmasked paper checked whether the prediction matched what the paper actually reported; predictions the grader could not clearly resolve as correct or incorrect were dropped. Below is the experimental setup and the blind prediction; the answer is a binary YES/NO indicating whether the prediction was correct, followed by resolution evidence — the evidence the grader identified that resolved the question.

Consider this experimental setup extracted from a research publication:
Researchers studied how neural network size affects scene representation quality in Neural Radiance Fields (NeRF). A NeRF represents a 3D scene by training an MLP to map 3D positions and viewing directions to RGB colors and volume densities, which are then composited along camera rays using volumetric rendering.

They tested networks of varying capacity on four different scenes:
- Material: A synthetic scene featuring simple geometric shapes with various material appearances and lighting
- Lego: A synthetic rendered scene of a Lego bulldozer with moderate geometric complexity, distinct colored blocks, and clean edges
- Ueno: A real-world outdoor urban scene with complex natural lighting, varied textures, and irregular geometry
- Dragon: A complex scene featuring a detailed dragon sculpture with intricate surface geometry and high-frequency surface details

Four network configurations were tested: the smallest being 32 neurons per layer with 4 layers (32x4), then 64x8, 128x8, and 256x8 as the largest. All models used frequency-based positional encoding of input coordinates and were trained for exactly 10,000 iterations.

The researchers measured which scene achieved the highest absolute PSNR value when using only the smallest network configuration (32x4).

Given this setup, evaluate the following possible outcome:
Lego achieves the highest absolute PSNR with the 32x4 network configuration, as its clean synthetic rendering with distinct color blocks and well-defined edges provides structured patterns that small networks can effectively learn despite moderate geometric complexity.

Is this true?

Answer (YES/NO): YES